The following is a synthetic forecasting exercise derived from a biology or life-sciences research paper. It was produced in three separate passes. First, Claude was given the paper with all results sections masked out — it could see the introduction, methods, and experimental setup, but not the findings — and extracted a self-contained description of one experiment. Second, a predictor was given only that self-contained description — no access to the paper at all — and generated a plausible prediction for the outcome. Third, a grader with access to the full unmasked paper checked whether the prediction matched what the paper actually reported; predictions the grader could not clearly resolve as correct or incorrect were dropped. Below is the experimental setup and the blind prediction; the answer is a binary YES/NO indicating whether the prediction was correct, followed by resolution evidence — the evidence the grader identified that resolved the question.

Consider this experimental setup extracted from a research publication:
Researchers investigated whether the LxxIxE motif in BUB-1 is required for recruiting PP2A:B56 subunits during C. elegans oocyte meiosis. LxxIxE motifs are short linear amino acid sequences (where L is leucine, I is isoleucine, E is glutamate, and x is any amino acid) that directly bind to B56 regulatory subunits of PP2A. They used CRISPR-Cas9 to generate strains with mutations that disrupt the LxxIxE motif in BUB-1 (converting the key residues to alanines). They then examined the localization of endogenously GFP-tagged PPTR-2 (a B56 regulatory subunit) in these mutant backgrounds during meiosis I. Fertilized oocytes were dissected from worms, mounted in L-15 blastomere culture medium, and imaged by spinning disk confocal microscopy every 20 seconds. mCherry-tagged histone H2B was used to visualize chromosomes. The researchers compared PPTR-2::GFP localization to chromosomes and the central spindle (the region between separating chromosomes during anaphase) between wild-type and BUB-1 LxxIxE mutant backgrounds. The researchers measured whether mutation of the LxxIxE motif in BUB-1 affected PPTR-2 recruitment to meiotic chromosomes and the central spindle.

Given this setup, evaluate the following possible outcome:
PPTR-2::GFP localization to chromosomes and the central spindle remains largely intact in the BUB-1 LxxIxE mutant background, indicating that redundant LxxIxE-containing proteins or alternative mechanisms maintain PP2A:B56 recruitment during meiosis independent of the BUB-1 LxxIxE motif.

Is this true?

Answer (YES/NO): NO